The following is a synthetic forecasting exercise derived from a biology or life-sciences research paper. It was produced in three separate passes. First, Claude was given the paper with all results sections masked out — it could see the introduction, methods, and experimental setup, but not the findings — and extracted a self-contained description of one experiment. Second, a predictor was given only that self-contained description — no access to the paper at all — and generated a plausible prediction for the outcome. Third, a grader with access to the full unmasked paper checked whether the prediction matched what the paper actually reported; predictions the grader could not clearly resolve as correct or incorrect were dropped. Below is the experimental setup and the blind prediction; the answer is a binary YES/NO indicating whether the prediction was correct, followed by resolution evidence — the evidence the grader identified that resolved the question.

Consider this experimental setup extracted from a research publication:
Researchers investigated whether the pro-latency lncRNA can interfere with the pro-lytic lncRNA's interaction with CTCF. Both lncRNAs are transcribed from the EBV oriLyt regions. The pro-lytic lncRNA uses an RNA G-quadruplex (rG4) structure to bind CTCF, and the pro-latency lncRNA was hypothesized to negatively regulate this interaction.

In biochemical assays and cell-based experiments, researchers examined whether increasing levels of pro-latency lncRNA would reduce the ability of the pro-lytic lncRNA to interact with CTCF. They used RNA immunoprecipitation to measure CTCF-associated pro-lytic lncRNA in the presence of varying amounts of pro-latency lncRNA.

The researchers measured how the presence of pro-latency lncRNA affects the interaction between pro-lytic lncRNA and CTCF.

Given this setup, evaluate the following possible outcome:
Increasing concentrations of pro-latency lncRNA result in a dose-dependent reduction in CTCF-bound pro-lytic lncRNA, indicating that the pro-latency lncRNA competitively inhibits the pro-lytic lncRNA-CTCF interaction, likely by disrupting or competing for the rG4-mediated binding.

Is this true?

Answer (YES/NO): YES